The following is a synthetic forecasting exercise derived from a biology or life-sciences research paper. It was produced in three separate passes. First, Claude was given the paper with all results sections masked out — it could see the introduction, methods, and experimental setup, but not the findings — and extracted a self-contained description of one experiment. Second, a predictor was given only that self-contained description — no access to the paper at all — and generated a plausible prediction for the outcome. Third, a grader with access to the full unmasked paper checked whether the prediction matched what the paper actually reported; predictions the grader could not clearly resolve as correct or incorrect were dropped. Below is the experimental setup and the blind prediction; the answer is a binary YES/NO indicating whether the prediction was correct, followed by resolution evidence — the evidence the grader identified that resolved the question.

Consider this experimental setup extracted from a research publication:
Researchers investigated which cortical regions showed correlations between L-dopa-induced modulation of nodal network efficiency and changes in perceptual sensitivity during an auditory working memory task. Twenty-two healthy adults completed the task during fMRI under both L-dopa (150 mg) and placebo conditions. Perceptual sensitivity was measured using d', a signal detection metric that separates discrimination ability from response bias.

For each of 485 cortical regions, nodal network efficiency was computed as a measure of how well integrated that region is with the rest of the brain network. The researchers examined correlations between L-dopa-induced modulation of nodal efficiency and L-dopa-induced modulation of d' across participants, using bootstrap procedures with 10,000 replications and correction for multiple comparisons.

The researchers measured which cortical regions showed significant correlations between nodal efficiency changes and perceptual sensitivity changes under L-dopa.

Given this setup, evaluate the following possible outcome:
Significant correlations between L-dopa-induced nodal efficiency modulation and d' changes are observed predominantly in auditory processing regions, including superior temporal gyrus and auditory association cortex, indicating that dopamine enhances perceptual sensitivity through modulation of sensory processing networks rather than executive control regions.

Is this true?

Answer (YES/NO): NO